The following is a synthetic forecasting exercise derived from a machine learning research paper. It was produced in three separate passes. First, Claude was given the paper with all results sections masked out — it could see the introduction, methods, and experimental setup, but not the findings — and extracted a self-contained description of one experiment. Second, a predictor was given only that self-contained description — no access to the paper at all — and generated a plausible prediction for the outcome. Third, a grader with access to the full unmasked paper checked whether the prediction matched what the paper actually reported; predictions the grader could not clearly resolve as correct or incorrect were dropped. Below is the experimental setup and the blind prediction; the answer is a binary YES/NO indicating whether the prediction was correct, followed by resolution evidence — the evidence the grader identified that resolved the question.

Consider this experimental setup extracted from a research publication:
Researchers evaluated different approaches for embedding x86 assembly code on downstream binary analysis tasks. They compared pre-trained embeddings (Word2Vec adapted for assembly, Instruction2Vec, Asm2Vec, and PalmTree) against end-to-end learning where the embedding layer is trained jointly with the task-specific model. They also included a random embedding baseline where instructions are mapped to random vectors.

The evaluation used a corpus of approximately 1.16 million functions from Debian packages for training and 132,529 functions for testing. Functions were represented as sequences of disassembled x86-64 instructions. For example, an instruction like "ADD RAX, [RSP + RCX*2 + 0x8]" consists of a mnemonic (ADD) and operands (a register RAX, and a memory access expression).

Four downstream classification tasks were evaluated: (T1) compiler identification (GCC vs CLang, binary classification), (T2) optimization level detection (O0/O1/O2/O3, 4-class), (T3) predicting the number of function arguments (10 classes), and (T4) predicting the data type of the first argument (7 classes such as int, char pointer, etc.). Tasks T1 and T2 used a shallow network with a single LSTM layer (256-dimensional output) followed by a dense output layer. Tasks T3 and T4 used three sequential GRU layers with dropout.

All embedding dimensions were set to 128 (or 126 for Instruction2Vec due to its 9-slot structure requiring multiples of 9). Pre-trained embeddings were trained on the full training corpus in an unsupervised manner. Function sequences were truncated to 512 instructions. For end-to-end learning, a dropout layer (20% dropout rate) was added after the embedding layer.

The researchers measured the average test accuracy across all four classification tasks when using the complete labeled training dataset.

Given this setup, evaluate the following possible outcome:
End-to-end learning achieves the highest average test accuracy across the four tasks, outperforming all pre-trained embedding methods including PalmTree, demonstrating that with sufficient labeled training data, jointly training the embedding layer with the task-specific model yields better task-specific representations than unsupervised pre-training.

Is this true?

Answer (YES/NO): NO